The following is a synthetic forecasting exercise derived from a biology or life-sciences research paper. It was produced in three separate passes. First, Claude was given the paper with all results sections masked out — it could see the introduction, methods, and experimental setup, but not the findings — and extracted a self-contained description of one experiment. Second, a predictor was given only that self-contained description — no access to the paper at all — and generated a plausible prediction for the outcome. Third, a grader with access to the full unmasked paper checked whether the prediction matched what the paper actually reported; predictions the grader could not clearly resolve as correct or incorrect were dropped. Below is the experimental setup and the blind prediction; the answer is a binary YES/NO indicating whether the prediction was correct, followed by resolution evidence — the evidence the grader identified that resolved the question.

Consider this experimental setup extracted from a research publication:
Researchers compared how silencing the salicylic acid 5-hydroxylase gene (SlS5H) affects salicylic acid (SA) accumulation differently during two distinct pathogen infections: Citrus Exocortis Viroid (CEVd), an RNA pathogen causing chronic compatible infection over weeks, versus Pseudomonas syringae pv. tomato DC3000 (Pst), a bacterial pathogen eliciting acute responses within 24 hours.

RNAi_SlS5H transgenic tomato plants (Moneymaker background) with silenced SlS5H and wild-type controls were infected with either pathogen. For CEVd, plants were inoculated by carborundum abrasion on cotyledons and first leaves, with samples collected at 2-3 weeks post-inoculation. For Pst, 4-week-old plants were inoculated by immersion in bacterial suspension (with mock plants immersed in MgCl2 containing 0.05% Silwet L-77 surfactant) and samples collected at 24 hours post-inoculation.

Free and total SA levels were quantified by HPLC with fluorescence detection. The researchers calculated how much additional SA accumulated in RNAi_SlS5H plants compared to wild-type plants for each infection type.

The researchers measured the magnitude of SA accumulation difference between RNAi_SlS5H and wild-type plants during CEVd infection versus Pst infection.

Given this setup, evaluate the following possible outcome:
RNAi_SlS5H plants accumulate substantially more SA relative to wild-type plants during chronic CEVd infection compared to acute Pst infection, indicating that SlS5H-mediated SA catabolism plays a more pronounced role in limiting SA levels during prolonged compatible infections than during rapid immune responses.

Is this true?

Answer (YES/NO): YES